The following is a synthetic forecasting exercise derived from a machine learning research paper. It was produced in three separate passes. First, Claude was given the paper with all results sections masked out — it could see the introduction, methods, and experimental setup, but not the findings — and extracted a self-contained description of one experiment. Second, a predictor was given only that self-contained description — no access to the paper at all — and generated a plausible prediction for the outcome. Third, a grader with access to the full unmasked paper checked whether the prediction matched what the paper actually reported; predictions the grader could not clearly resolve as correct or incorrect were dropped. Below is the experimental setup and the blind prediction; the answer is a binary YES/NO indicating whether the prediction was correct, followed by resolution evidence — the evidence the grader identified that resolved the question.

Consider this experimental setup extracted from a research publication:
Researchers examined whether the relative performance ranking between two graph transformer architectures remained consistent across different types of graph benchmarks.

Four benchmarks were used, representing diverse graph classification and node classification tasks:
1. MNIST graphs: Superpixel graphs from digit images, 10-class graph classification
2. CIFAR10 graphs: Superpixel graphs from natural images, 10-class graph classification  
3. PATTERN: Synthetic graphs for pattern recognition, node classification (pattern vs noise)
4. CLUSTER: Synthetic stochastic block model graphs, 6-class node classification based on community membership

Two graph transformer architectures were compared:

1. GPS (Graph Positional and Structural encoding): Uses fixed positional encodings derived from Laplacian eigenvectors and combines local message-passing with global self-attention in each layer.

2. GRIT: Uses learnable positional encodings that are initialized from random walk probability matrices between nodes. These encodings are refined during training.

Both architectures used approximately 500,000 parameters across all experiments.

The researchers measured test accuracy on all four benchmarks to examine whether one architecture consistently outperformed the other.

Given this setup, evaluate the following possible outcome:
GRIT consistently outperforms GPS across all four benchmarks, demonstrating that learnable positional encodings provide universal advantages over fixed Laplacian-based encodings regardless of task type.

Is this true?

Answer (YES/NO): YES